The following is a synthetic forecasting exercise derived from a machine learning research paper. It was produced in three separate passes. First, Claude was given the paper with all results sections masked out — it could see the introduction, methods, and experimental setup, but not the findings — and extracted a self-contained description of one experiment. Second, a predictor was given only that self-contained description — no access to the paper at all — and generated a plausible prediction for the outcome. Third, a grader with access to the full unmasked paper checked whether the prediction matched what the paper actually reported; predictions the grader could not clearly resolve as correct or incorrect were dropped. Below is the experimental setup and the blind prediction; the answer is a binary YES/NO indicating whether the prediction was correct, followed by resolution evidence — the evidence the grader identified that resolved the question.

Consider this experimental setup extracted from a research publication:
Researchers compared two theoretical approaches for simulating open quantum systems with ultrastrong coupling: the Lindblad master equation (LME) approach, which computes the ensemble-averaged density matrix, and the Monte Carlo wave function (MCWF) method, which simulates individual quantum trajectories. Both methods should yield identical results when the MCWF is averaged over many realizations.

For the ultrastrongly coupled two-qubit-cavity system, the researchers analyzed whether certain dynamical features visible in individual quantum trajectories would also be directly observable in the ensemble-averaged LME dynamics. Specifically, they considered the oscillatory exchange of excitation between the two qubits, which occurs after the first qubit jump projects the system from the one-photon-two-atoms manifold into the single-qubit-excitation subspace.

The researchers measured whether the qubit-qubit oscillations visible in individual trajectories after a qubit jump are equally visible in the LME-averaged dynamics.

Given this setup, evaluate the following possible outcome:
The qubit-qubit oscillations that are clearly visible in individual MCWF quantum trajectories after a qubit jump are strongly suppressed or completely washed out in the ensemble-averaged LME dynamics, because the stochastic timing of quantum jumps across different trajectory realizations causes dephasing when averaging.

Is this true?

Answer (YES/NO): YES